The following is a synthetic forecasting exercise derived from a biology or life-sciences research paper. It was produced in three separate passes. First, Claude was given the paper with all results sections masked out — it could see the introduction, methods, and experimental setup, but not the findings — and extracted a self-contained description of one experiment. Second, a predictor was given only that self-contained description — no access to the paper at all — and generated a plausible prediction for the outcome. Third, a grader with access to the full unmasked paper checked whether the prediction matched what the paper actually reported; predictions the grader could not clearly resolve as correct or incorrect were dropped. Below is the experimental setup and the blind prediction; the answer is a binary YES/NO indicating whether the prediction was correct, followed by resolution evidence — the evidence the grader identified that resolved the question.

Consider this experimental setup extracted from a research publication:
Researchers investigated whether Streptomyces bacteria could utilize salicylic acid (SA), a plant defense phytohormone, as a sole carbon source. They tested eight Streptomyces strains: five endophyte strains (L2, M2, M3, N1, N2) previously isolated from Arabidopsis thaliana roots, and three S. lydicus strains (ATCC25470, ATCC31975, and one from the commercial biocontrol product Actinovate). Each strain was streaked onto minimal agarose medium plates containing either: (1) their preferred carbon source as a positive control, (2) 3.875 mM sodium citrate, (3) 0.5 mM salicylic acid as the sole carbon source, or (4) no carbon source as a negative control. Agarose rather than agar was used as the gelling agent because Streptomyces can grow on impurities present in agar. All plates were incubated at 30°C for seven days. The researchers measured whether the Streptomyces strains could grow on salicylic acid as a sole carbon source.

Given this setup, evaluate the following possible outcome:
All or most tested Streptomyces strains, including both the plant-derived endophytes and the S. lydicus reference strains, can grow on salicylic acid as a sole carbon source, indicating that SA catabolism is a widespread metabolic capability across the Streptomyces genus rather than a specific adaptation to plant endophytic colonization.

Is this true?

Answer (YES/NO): NO